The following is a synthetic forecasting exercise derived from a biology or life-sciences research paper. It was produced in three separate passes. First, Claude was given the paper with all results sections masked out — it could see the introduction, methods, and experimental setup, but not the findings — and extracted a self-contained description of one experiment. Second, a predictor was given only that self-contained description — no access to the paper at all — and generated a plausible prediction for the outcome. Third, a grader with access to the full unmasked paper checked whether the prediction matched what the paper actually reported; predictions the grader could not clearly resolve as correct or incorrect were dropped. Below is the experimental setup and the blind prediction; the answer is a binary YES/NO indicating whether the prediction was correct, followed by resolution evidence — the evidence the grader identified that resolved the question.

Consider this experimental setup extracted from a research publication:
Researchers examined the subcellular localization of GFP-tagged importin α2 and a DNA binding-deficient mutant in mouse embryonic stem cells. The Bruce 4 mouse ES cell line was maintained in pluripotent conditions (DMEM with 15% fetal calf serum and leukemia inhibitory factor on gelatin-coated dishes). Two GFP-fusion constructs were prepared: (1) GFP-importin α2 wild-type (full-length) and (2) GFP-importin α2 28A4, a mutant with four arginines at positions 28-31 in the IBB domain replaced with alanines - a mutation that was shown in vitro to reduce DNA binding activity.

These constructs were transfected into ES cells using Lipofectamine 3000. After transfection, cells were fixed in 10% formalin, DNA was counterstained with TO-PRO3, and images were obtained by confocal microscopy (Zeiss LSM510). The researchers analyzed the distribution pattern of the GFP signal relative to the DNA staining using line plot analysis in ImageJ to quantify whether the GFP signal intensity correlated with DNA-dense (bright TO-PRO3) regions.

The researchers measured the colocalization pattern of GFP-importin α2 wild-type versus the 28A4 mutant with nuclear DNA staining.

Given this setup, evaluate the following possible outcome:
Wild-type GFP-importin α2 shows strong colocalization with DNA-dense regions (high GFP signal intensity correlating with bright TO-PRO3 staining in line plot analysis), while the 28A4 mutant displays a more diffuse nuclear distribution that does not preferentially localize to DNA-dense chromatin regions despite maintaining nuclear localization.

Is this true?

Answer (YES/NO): NO